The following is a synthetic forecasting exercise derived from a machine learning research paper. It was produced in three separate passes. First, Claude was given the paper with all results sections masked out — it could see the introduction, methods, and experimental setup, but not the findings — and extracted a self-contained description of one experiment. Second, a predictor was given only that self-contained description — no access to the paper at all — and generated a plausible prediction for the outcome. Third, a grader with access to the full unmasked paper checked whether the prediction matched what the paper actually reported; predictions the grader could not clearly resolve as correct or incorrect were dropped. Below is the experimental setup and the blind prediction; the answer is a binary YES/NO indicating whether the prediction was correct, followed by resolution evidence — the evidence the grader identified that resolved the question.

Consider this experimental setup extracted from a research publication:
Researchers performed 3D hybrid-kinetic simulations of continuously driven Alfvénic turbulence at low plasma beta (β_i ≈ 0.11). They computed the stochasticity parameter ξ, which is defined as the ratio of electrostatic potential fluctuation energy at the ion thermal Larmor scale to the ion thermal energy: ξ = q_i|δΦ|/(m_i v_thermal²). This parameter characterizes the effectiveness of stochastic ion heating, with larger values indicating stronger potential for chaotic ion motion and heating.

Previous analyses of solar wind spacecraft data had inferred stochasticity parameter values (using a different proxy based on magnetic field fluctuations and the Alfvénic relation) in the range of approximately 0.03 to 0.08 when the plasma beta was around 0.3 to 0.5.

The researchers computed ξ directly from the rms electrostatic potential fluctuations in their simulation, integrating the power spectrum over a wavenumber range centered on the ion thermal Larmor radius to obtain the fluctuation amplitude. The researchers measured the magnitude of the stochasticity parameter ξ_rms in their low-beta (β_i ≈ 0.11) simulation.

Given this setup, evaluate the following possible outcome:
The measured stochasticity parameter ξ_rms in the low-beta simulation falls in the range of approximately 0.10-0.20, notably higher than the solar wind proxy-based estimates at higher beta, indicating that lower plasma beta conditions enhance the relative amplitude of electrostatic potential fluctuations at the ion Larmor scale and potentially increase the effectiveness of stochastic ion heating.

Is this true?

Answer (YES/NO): YES